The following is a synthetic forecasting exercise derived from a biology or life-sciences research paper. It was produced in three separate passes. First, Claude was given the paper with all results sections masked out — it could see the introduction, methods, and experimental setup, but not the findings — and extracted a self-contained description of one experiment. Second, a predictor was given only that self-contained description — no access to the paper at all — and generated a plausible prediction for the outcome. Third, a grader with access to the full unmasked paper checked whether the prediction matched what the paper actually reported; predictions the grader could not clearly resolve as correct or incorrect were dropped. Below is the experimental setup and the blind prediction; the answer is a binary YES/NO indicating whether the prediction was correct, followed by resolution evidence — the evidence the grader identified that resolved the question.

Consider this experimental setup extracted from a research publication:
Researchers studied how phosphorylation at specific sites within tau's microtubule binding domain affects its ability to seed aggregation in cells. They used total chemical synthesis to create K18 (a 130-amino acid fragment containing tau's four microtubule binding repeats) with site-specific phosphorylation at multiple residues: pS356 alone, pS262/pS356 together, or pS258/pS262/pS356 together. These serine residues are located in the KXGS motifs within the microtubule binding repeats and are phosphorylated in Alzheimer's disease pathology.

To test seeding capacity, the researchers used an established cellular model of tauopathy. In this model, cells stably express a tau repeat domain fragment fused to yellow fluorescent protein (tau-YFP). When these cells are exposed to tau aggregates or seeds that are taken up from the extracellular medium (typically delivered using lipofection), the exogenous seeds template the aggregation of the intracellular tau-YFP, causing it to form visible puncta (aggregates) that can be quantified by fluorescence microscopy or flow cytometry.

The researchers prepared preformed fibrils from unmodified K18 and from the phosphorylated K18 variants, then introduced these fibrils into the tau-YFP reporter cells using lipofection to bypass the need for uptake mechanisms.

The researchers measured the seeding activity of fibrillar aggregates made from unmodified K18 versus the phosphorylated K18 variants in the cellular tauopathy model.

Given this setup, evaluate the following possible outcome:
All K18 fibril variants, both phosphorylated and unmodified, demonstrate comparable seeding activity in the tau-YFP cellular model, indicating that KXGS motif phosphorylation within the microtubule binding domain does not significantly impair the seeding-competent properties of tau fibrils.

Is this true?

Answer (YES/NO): NO